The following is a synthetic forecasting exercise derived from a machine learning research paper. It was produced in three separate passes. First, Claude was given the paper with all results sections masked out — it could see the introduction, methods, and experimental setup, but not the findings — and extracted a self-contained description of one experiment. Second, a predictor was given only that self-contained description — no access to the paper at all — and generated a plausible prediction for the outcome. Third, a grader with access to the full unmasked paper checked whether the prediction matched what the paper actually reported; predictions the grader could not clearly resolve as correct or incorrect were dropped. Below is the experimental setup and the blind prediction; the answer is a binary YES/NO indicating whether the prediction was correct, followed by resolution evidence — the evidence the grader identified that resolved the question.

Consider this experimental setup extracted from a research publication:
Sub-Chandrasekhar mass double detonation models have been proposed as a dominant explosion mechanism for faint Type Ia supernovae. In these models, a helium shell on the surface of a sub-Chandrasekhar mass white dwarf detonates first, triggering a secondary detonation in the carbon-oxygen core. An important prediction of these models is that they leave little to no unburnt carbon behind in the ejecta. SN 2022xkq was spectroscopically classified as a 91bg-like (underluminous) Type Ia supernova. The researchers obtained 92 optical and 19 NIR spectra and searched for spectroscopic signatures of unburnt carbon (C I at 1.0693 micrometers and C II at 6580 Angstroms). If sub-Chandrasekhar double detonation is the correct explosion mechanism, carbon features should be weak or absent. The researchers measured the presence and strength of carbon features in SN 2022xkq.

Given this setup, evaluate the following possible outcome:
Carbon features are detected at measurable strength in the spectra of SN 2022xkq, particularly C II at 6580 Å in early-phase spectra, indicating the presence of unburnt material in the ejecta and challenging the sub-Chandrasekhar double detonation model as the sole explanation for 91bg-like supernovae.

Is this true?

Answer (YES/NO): YES